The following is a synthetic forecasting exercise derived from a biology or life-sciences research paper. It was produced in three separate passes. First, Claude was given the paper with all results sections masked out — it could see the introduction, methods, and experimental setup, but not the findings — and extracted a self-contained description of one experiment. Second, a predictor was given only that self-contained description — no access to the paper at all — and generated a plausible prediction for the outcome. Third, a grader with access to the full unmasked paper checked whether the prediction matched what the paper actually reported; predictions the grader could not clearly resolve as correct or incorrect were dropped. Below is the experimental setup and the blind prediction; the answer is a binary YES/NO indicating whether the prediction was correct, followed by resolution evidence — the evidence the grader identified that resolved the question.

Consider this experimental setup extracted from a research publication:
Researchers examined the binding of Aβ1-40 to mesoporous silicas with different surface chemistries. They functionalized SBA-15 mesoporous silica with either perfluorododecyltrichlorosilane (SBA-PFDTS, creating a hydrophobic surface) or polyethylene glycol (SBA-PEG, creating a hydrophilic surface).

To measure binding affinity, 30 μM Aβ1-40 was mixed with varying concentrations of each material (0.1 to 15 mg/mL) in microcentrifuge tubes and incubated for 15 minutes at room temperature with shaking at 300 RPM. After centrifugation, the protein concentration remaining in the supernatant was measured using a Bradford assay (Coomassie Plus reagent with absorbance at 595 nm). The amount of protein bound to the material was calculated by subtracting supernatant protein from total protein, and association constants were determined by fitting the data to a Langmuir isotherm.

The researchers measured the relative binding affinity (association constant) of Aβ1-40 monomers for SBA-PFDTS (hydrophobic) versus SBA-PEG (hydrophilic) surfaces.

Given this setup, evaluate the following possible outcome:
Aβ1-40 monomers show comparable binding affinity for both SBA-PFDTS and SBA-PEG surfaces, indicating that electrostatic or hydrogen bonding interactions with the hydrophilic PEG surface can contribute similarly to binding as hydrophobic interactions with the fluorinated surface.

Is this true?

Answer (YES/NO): NO